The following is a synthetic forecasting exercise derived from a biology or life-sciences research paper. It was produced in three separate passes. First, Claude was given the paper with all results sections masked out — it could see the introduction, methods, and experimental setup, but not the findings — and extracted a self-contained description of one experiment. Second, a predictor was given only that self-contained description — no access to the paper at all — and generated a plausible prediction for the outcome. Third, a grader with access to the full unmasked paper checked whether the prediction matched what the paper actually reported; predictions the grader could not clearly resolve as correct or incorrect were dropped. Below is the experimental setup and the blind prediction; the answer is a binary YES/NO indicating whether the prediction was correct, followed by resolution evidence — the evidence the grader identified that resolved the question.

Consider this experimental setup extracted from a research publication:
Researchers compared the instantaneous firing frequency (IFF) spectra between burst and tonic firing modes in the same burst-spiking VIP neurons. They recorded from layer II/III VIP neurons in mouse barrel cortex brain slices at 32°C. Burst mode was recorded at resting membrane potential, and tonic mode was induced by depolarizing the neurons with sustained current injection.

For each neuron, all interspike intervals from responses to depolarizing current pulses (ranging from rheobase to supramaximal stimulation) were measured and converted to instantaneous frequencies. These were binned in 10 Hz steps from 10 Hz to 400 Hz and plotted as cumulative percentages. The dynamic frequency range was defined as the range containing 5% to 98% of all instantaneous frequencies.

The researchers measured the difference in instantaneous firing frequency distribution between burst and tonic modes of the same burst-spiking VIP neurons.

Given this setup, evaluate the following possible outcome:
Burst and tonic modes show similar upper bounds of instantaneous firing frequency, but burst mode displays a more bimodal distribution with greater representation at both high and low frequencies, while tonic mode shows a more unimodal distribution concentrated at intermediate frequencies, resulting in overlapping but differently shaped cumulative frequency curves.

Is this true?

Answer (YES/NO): NO